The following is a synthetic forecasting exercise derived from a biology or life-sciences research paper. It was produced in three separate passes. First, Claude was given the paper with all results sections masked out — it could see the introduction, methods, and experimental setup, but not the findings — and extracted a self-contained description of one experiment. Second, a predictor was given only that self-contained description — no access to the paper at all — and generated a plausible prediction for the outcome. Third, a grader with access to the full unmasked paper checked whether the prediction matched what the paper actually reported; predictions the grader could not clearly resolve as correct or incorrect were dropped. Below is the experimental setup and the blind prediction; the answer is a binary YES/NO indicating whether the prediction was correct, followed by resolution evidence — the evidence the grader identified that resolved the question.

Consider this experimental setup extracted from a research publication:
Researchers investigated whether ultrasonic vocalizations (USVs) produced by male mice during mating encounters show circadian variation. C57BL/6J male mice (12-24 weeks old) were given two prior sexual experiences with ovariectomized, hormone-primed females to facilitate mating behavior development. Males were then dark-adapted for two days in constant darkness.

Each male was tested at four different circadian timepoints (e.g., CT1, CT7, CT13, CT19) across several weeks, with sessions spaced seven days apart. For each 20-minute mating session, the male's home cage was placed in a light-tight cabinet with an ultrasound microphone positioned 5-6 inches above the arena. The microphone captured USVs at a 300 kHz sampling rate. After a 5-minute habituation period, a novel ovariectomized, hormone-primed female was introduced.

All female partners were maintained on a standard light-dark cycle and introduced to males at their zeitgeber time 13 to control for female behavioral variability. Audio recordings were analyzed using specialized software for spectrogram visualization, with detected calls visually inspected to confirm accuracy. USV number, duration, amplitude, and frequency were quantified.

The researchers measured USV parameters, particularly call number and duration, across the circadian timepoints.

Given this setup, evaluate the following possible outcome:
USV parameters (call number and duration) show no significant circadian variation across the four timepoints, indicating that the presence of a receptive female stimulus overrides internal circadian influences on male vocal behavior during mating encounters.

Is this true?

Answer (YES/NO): NO